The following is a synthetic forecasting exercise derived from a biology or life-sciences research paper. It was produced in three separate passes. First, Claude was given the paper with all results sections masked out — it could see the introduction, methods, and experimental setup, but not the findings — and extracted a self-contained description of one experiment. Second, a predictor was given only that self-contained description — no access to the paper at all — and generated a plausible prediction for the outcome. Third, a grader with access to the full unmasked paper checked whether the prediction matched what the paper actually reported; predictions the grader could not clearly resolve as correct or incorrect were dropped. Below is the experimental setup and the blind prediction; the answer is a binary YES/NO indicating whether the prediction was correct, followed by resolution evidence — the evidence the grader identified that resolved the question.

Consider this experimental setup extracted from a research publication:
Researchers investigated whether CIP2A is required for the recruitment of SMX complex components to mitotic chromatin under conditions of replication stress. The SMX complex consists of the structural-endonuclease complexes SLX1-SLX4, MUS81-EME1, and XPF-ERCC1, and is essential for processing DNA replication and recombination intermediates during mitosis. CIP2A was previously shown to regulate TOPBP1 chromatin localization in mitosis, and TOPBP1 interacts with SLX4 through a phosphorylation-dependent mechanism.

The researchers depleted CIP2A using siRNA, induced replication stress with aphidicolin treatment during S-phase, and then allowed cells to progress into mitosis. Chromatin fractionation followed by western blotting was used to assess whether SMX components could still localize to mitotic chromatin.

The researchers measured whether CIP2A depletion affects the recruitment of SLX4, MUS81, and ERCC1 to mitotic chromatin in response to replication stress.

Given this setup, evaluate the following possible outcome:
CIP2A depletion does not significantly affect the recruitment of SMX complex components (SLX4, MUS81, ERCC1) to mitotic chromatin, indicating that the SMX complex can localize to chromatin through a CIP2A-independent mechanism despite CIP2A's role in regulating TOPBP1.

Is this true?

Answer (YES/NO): NO